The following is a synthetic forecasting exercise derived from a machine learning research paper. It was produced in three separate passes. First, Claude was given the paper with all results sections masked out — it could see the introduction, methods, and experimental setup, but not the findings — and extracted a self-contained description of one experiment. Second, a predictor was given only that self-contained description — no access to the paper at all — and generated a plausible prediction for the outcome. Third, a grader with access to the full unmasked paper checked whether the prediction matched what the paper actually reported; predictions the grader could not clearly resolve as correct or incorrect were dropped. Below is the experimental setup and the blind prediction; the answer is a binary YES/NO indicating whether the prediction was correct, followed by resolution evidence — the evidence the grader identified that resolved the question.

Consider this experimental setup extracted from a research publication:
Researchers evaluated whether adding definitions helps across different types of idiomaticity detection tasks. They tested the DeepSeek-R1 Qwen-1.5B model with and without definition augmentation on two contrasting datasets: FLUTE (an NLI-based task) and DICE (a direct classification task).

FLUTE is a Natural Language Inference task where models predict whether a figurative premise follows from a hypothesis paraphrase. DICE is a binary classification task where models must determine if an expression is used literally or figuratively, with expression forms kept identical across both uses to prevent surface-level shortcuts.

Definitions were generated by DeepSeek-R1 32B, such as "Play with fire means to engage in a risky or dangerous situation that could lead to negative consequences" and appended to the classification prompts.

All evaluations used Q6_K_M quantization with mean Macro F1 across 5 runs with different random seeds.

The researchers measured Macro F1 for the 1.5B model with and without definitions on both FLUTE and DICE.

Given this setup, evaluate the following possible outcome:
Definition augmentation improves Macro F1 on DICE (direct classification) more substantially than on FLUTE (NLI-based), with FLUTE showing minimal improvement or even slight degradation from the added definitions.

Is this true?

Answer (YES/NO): NO